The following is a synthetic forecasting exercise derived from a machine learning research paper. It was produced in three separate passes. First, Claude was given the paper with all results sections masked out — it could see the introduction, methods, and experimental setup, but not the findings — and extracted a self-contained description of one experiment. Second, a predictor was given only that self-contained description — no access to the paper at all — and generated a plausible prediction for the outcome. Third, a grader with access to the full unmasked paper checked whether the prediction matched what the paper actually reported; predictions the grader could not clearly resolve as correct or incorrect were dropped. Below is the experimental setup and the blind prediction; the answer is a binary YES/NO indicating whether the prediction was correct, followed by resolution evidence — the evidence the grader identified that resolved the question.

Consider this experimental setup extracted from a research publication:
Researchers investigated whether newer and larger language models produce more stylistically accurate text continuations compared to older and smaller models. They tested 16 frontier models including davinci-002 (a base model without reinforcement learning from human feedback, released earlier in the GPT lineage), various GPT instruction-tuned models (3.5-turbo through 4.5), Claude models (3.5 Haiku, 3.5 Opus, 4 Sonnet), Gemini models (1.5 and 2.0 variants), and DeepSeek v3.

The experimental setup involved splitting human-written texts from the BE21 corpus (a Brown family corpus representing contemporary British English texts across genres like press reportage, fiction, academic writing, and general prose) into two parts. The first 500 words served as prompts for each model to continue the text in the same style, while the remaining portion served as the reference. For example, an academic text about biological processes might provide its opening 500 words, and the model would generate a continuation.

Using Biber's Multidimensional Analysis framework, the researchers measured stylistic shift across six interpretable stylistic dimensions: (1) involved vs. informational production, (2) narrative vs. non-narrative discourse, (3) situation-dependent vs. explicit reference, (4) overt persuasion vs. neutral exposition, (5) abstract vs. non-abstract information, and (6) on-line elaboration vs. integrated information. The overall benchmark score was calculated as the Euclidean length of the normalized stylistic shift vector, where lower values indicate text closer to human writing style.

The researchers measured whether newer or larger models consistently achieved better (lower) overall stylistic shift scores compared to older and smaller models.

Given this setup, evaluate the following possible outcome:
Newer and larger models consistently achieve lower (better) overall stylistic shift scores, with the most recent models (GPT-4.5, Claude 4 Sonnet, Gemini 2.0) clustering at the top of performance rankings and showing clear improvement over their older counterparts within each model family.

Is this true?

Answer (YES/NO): NO